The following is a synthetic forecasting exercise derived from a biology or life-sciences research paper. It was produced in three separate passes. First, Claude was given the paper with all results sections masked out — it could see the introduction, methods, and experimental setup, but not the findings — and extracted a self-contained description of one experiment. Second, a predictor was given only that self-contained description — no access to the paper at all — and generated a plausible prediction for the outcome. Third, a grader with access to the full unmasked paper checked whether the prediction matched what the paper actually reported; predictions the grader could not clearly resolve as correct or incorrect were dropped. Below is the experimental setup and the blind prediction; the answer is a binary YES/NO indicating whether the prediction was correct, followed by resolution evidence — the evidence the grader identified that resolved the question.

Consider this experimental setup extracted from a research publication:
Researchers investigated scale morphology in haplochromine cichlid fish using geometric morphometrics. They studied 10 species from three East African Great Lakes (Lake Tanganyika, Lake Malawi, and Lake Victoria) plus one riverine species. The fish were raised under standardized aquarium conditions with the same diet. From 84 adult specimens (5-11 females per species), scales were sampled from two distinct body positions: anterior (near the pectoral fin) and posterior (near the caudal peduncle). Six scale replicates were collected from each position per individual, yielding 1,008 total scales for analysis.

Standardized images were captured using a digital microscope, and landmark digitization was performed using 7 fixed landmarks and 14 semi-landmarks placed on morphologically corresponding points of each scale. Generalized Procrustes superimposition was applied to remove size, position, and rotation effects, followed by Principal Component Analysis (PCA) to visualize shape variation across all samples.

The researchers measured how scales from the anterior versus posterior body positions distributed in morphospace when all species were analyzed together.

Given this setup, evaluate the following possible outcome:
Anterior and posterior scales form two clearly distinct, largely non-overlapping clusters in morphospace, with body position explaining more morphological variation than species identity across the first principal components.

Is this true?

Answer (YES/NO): YES